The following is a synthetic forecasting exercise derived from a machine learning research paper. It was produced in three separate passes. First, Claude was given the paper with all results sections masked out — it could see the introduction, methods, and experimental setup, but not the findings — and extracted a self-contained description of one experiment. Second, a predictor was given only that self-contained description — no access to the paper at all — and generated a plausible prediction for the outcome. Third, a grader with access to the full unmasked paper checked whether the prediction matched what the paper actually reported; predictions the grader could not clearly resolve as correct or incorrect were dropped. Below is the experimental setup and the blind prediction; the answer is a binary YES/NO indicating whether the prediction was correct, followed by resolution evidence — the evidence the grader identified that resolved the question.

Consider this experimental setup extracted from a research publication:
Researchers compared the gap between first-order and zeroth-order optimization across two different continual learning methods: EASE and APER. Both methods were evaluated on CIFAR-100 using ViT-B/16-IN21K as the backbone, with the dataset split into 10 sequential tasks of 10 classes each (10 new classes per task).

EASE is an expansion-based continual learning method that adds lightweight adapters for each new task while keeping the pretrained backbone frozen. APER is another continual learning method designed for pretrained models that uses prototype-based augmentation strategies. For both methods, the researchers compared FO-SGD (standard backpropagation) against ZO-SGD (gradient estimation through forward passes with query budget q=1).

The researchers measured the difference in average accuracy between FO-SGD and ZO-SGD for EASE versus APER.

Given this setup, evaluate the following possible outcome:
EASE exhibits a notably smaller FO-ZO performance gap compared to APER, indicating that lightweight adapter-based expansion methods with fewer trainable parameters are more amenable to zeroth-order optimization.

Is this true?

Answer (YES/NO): NO